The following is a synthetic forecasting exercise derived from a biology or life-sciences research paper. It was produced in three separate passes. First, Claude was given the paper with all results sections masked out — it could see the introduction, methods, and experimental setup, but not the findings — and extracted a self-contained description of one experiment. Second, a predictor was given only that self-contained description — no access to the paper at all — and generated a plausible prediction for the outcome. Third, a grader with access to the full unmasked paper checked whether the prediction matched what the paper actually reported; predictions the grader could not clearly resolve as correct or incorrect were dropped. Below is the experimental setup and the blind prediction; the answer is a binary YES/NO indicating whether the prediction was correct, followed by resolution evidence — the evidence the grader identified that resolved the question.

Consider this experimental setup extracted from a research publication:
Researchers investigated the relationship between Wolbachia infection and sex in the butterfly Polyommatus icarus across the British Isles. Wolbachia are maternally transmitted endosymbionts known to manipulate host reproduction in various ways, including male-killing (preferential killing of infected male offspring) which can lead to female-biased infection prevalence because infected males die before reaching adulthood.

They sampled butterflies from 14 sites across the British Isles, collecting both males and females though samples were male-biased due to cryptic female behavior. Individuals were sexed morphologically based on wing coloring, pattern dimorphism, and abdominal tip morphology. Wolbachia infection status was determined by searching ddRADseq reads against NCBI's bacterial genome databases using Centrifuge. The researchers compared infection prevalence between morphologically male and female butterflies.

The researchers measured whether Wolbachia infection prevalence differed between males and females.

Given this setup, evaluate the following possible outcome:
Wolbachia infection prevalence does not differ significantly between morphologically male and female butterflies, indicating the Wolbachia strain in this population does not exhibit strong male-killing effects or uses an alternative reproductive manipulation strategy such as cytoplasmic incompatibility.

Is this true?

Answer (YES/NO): NO